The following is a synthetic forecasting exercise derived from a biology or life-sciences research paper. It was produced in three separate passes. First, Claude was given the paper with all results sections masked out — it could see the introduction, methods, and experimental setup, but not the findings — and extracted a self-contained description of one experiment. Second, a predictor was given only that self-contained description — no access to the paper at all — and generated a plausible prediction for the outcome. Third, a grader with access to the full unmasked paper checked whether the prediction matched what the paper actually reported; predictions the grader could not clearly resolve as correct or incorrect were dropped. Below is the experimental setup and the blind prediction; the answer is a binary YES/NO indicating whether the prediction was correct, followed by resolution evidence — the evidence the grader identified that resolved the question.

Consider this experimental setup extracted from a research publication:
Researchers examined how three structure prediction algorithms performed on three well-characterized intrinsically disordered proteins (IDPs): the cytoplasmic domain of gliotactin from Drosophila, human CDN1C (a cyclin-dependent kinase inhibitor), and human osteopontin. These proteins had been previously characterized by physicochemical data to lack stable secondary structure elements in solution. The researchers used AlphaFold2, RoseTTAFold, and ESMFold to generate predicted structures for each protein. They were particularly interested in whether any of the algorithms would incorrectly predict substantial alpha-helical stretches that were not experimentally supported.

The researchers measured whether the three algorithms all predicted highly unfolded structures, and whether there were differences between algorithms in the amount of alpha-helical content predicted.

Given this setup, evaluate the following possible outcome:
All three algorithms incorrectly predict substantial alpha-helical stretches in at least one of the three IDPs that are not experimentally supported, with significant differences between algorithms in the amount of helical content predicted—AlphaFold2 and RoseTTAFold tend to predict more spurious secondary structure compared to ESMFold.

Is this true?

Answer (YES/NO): NO